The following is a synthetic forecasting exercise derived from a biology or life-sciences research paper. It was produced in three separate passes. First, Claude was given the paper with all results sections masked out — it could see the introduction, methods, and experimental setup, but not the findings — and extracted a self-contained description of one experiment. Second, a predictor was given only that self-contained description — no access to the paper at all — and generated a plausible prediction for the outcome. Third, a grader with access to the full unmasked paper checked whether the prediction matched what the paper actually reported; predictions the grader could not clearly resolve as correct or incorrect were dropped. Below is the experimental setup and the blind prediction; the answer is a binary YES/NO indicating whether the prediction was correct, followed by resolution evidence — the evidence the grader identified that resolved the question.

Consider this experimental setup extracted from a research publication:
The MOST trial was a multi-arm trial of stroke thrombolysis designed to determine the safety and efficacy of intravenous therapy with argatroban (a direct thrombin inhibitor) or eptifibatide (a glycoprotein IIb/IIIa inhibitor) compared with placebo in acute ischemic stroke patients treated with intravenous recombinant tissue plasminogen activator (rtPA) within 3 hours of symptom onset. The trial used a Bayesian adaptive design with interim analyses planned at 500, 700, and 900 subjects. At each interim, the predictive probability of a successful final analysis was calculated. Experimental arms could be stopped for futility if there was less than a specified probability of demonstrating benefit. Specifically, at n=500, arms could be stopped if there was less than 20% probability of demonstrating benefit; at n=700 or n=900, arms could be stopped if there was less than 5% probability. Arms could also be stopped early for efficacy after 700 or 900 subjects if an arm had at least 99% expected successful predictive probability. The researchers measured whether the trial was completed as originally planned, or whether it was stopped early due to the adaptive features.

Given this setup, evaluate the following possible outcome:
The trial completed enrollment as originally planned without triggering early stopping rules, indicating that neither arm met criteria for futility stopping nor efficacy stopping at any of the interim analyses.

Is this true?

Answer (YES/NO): NO